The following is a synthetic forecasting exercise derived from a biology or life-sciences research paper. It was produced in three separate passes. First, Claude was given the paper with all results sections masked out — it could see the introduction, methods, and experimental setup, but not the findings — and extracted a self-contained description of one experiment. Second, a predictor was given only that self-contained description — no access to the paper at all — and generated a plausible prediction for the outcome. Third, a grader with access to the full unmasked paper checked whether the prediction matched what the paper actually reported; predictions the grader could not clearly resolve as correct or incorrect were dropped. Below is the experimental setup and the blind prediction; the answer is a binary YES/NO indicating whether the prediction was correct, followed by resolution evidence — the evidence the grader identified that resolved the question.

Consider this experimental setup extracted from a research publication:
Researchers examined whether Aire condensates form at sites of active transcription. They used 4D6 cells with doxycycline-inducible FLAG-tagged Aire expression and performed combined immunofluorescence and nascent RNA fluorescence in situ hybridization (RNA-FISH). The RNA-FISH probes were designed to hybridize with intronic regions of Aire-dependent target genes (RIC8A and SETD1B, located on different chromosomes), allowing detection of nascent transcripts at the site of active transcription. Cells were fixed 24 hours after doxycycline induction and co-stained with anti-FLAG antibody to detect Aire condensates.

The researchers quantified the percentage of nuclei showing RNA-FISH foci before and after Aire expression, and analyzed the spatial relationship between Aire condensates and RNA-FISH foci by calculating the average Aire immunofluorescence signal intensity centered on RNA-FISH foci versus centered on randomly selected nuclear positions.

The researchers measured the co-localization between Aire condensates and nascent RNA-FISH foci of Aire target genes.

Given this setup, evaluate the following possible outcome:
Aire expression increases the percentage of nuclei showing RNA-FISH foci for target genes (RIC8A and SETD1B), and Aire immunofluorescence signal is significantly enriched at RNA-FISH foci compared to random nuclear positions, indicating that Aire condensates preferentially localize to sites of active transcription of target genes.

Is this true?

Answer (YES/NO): YES